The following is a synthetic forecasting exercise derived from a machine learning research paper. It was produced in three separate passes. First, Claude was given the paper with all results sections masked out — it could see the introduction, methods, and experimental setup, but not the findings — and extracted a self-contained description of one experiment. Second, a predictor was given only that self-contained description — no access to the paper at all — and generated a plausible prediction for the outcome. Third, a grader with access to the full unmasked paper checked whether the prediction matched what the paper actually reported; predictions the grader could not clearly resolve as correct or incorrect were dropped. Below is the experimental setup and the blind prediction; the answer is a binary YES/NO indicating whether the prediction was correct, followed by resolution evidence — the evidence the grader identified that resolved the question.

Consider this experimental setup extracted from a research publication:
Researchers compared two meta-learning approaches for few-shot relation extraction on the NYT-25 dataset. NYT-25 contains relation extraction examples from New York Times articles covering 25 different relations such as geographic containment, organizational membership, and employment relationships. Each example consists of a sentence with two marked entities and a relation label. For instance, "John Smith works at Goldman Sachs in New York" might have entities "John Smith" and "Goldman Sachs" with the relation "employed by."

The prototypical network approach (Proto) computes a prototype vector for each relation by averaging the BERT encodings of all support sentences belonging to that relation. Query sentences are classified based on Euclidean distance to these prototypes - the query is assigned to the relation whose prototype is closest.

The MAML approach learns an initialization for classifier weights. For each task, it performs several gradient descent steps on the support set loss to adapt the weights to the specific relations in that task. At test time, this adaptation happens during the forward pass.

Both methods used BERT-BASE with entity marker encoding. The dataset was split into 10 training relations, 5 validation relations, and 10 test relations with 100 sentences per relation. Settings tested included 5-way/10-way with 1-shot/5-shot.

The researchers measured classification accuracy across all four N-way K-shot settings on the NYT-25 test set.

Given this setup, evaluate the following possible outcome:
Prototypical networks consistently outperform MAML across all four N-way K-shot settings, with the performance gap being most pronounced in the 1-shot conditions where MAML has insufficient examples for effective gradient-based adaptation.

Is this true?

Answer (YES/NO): NO